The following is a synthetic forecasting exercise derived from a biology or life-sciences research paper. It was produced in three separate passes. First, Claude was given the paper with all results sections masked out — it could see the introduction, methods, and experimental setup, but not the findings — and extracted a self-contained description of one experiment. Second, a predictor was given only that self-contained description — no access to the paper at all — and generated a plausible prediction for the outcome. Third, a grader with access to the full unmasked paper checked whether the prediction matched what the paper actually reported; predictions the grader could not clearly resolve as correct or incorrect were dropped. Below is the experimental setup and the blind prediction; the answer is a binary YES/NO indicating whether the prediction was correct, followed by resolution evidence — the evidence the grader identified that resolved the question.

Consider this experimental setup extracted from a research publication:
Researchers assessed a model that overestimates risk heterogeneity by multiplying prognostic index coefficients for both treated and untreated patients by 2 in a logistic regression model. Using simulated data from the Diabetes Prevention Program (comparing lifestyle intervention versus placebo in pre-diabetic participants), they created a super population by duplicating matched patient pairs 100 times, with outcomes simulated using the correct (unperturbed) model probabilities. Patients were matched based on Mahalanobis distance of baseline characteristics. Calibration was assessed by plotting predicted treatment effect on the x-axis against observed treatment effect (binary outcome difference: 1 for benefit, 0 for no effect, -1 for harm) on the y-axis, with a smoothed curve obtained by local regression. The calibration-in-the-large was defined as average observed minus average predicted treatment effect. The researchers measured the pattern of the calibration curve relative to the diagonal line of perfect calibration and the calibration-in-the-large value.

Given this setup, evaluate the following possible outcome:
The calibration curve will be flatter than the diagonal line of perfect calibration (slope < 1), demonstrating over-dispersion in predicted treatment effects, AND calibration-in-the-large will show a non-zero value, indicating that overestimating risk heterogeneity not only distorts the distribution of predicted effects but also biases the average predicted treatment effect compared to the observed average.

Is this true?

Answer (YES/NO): NO